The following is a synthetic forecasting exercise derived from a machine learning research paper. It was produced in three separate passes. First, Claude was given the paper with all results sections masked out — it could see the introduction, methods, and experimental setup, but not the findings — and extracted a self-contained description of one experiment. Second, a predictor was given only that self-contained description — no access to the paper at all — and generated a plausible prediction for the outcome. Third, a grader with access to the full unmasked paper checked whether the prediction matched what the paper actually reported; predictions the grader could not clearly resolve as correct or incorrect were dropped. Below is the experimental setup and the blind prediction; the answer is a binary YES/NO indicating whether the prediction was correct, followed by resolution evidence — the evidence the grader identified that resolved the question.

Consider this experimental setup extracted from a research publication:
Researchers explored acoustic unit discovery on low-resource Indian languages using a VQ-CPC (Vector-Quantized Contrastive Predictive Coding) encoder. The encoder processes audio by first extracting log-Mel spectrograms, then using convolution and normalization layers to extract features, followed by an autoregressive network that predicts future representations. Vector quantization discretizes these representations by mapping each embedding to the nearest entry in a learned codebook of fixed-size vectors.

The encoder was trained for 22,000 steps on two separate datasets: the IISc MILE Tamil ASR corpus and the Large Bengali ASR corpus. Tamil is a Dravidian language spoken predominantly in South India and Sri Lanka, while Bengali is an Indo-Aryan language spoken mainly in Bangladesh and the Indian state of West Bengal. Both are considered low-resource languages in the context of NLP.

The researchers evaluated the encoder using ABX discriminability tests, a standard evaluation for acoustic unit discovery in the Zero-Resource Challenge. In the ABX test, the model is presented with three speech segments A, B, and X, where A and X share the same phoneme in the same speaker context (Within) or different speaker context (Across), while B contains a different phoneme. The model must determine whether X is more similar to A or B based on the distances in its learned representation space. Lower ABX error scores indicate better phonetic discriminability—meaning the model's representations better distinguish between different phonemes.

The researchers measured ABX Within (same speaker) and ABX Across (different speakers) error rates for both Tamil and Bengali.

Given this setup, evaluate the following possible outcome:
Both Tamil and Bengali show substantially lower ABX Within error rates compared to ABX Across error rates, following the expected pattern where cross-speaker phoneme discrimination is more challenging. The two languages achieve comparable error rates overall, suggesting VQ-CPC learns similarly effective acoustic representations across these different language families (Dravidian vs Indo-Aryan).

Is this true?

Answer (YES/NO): NO